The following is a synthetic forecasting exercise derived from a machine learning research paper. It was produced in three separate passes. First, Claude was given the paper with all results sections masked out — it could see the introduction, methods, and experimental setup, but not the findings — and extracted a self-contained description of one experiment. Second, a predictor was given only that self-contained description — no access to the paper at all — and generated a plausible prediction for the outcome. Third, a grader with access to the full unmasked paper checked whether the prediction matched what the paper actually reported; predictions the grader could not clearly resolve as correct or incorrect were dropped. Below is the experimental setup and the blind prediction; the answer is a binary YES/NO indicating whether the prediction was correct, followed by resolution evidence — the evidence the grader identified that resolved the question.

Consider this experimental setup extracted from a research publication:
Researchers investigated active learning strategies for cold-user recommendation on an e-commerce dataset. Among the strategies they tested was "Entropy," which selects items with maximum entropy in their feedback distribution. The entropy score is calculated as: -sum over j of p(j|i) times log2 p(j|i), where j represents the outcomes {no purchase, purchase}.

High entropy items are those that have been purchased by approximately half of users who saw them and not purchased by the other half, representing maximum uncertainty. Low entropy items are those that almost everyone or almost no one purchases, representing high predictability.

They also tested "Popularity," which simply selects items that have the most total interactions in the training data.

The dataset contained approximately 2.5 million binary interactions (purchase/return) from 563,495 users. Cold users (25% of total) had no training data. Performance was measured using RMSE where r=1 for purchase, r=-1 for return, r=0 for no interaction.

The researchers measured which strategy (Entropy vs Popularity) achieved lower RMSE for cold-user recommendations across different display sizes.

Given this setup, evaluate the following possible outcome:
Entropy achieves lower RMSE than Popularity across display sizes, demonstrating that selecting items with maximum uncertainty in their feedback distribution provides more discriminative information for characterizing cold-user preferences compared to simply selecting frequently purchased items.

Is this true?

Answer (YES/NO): NO